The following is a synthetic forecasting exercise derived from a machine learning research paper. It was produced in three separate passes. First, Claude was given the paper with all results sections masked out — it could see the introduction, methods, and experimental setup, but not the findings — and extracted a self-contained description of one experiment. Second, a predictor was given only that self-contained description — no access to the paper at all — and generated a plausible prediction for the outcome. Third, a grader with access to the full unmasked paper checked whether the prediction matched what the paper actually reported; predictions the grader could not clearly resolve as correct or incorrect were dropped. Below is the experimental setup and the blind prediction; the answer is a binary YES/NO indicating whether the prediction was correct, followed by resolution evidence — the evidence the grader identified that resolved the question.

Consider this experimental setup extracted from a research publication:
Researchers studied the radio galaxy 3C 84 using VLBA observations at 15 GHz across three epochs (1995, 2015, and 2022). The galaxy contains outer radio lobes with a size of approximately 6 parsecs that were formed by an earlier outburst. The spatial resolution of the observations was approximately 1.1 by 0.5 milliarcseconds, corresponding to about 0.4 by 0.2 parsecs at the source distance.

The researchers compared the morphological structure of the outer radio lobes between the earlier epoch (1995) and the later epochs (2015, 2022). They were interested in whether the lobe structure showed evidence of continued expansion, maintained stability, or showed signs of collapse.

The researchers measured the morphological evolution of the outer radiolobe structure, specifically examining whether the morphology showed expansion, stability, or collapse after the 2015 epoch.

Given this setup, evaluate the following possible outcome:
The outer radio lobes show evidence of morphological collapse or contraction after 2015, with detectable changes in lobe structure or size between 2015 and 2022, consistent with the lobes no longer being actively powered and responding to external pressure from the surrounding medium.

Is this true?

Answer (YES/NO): YES